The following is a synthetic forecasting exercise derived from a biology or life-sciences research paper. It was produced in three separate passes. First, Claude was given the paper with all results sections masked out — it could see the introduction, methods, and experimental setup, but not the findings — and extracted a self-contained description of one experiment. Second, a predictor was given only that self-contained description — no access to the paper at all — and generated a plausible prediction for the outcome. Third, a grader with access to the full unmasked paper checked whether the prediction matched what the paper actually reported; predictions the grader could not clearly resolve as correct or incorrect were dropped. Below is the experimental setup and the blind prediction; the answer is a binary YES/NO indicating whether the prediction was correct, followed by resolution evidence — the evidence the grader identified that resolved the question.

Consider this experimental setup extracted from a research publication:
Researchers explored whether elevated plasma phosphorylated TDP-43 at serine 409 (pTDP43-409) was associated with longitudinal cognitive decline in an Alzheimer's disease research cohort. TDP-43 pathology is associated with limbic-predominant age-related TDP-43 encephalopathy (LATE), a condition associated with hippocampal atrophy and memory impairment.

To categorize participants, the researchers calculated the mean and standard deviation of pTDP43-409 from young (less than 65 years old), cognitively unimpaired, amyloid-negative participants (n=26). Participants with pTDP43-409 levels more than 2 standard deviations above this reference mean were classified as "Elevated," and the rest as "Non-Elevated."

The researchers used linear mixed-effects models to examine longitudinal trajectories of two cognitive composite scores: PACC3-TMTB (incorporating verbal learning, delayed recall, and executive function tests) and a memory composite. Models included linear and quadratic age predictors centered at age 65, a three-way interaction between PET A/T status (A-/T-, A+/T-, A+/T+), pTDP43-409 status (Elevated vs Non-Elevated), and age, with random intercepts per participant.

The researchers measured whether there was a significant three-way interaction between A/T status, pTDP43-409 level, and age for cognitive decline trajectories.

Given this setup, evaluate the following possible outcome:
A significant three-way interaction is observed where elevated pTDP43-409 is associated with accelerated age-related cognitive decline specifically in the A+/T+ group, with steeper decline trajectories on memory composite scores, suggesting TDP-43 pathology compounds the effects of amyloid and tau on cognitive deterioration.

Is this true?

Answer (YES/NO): YES